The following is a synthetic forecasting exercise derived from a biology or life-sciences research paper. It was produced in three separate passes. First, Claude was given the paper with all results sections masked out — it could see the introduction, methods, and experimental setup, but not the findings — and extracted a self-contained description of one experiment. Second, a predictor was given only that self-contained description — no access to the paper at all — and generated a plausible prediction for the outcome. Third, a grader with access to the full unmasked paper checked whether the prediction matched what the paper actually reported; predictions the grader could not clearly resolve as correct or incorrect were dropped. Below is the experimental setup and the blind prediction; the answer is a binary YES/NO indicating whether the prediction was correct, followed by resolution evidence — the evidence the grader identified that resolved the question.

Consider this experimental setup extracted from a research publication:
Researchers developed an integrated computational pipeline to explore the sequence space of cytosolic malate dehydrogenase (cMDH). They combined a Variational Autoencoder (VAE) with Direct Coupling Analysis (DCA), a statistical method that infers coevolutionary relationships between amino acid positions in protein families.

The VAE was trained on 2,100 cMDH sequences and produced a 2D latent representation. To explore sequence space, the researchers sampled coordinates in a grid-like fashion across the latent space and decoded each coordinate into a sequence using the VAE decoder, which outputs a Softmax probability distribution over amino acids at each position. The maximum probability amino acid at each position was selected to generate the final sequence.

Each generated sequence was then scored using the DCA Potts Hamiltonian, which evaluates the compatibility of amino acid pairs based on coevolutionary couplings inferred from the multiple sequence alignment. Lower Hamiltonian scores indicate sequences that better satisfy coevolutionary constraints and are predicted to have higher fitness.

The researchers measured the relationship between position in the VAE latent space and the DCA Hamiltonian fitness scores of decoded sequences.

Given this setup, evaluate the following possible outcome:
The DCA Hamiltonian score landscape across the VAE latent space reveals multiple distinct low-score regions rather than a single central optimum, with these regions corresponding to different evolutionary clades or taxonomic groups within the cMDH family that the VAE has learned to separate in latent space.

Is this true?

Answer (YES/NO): YES